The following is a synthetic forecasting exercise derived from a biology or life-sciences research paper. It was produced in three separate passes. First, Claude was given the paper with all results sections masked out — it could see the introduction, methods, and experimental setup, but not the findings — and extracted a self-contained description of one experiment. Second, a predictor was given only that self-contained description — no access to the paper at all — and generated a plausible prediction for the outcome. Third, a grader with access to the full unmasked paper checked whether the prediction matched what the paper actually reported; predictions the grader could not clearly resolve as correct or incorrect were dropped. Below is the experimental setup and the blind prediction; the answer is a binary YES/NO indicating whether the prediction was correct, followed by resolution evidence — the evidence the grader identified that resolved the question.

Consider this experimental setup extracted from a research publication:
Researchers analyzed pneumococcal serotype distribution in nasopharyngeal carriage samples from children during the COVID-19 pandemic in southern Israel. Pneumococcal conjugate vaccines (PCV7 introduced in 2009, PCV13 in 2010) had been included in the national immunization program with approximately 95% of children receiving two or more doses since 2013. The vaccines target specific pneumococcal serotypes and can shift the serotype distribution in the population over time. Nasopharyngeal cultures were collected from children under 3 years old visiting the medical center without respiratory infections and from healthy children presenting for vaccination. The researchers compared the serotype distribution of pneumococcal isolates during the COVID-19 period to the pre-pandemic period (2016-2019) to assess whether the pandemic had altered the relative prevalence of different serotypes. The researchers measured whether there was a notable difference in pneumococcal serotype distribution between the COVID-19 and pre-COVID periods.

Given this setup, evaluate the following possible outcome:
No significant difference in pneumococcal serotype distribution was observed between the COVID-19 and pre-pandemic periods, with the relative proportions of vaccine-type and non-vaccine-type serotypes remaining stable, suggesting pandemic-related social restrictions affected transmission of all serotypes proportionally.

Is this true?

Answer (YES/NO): YES